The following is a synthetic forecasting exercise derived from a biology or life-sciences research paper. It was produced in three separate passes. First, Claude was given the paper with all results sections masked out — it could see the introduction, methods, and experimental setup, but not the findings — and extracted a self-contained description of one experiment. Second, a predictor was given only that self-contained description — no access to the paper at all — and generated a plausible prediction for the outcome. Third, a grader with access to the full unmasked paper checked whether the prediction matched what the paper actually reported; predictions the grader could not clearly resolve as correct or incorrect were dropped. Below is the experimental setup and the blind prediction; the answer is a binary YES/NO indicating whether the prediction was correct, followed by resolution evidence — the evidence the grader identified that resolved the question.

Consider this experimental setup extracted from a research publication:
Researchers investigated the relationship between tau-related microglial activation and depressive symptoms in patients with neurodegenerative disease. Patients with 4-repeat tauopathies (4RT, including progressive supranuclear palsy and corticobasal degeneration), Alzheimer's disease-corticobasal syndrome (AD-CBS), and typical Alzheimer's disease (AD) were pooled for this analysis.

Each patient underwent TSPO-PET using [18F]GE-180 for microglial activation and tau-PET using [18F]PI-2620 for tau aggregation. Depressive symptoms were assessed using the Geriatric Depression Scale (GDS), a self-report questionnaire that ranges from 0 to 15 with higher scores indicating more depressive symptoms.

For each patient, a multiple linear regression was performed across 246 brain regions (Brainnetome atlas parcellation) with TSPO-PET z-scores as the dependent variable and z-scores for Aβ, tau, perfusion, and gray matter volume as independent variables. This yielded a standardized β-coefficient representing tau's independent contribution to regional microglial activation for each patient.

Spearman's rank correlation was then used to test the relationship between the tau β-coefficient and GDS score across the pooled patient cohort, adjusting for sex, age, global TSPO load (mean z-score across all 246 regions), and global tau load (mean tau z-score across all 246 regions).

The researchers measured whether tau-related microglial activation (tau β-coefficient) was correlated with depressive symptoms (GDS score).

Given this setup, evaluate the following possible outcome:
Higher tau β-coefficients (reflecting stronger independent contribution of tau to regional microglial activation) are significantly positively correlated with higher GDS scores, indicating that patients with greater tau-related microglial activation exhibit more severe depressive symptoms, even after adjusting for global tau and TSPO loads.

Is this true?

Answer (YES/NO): YES